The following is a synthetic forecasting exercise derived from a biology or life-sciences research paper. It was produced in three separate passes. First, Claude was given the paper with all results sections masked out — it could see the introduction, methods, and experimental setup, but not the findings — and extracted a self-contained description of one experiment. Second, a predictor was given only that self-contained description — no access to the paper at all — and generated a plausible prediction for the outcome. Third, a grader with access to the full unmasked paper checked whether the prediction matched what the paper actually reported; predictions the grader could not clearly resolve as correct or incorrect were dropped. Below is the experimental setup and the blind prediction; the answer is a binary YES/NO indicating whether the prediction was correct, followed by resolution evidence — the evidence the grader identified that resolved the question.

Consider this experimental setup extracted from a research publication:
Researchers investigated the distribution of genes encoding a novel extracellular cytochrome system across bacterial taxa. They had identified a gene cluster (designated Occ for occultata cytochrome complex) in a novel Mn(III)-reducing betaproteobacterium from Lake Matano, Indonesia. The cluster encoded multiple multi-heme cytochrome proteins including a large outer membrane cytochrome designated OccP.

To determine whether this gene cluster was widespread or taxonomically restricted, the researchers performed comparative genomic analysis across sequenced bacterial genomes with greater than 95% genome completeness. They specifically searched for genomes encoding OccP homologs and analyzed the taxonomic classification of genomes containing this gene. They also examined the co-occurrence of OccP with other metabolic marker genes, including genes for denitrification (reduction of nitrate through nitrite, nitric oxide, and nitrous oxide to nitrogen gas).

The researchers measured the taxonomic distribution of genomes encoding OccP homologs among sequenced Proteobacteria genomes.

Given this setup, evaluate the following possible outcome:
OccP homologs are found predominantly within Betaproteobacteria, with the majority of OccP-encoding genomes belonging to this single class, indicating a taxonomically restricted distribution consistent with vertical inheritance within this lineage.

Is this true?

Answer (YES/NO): NO